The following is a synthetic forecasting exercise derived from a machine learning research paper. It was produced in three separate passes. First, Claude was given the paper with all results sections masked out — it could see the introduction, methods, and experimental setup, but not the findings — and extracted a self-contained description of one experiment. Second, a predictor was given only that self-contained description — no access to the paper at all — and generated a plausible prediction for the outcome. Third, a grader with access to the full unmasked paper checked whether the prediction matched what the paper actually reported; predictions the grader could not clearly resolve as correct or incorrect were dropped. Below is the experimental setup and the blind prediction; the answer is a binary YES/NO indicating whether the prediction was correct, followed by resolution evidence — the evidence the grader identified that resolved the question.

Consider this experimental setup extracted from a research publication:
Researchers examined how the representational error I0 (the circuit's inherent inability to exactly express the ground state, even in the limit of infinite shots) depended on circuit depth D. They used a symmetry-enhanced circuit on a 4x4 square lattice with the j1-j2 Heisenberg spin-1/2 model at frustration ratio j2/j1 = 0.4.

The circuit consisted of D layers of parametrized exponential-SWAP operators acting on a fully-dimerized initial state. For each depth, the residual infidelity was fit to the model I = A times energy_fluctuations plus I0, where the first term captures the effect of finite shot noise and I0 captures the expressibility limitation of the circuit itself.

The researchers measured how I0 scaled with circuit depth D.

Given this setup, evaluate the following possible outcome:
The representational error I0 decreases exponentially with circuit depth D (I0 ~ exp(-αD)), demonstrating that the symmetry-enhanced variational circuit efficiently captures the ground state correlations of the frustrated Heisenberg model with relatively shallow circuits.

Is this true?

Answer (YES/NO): YES